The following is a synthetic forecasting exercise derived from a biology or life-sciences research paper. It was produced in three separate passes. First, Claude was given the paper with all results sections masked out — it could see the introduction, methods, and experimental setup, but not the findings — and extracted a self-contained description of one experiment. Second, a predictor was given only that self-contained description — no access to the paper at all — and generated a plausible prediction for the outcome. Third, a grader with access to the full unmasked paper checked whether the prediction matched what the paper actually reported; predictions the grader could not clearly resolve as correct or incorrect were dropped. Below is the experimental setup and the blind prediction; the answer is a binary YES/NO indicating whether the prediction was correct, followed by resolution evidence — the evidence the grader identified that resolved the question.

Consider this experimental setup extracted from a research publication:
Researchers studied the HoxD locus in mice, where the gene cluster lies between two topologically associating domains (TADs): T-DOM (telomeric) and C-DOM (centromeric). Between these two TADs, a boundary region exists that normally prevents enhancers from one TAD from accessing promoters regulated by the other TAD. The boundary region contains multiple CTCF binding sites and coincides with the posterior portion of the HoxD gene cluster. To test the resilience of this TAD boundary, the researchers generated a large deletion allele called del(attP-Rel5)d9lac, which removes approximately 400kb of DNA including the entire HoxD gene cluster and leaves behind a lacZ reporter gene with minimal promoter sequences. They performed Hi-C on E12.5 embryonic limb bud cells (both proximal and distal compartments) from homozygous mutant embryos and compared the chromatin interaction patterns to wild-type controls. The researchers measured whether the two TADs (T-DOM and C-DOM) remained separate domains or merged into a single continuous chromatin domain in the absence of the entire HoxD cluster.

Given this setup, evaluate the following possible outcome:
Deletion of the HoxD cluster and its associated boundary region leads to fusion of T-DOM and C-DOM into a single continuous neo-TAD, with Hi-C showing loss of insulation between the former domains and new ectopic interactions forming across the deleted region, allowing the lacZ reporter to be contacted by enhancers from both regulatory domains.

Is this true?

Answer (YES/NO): NO